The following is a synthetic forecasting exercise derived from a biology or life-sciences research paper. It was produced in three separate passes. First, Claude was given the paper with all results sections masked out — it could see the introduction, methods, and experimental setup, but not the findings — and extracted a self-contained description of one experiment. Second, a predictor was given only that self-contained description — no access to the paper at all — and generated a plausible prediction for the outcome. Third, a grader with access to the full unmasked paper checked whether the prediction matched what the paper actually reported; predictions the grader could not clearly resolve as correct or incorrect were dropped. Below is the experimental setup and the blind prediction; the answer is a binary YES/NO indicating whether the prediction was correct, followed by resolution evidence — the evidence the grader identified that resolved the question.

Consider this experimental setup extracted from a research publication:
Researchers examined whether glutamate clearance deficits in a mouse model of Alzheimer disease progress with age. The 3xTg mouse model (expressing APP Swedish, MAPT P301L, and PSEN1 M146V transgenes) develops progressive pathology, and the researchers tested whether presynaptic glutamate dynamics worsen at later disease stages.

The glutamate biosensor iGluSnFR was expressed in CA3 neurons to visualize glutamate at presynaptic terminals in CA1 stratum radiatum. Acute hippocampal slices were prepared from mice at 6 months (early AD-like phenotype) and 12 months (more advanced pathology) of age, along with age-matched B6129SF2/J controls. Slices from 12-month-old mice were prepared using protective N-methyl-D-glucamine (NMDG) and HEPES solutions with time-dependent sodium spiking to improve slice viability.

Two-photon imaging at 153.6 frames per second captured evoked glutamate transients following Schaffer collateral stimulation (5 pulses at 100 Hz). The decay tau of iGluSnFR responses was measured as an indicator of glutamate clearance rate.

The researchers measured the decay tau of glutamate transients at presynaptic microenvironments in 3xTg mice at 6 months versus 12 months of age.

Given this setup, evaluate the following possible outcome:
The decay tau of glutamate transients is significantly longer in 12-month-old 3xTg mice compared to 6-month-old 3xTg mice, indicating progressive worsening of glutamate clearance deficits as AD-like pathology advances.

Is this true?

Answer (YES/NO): NO